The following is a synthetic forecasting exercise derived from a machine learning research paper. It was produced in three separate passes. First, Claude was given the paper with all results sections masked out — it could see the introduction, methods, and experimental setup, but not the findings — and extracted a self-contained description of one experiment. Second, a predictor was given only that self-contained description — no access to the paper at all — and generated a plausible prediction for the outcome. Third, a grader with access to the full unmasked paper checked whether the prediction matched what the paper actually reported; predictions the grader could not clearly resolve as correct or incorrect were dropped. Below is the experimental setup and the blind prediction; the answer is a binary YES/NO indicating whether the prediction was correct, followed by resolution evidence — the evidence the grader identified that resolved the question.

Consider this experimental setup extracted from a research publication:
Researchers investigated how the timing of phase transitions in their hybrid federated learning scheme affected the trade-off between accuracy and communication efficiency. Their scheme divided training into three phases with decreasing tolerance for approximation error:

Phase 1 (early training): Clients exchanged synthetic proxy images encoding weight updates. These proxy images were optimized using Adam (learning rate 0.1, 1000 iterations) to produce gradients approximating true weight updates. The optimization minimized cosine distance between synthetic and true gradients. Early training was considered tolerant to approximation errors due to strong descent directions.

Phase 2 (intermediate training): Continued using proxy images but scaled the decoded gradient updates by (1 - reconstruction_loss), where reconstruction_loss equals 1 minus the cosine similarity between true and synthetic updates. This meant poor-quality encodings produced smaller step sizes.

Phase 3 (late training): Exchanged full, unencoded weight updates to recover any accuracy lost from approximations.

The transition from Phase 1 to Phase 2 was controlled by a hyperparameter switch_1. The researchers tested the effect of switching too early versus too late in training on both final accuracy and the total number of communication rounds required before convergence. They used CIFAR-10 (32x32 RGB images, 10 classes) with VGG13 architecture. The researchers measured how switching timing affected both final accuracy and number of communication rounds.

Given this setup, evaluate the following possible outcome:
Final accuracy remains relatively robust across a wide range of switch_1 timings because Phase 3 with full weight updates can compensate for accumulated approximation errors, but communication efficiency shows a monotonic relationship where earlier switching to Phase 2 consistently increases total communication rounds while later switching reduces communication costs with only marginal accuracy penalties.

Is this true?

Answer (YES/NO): NO